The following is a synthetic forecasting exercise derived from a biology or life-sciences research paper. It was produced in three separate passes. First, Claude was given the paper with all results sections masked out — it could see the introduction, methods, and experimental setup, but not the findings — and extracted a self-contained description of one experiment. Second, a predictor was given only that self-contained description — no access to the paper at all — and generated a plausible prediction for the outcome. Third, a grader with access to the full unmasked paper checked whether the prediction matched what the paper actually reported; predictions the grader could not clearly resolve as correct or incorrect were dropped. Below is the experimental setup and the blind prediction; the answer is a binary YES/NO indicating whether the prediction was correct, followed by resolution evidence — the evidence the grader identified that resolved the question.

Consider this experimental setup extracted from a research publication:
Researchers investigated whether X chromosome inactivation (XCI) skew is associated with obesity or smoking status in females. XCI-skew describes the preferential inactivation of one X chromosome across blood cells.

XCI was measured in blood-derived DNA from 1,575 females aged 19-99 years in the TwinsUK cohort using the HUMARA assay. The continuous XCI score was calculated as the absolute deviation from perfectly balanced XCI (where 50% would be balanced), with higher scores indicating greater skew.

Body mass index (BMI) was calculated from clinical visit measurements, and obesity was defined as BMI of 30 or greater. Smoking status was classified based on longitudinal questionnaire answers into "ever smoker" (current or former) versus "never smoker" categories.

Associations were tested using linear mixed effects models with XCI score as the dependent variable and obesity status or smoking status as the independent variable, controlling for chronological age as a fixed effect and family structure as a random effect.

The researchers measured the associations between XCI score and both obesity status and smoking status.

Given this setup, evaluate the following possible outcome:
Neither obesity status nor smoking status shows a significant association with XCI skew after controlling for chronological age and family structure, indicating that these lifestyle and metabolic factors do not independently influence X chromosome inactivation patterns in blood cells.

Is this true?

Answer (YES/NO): YES